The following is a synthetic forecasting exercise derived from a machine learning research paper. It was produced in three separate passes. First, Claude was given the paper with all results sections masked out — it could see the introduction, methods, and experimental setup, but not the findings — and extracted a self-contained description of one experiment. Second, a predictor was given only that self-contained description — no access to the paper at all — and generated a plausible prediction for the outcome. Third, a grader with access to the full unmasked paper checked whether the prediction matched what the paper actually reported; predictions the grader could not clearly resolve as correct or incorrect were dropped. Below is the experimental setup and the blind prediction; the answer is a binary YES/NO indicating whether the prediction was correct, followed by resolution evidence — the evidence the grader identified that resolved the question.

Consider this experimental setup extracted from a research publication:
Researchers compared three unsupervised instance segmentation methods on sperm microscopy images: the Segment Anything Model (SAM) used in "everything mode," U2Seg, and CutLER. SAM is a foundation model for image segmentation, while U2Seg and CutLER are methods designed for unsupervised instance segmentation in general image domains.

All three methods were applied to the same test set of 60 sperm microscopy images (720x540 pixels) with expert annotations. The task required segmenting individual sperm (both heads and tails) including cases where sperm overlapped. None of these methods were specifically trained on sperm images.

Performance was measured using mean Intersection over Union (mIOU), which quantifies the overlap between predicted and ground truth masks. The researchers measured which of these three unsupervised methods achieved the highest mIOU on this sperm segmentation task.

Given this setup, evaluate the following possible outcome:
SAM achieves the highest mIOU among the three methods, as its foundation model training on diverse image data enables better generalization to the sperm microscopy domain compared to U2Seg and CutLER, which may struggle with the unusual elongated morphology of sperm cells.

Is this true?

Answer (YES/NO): YES